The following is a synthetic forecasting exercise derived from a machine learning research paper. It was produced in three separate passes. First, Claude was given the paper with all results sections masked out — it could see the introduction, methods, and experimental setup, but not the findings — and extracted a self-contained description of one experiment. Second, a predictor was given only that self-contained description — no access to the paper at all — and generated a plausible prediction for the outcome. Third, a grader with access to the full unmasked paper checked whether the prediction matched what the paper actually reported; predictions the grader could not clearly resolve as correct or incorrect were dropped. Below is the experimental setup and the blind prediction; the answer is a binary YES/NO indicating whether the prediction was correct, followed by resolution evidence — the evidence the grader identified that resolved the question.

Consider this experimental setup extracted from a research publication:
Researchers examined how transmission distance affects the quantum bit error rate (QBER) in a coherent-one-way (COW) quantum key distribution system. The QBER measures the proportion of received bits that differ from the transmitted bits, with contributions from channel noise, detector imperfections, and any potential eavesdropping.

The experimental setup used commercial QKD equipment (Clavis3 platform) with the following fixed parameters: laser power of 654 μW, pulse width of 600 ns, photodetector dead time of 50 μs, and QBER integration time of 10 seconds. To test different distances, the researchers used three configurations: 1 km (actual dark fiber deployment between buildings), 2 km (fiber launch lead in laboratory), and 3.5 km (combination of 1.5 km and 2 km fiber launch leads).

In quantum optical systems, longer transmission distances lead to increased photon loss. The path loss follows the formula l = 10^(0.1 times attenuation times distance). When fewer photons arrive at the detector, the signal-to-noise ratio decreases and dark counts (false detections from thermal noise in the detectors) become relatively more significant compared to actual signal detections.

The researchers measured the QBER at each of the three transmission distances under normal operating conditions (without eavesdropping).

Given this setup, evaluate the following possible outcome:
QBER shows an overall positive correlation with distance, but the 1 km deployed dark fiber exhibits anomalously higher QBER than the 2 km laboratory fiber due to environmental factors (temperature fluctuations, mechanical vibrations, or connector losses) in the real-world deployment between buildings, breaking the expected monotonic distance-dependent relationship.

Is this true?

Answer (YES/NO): NO